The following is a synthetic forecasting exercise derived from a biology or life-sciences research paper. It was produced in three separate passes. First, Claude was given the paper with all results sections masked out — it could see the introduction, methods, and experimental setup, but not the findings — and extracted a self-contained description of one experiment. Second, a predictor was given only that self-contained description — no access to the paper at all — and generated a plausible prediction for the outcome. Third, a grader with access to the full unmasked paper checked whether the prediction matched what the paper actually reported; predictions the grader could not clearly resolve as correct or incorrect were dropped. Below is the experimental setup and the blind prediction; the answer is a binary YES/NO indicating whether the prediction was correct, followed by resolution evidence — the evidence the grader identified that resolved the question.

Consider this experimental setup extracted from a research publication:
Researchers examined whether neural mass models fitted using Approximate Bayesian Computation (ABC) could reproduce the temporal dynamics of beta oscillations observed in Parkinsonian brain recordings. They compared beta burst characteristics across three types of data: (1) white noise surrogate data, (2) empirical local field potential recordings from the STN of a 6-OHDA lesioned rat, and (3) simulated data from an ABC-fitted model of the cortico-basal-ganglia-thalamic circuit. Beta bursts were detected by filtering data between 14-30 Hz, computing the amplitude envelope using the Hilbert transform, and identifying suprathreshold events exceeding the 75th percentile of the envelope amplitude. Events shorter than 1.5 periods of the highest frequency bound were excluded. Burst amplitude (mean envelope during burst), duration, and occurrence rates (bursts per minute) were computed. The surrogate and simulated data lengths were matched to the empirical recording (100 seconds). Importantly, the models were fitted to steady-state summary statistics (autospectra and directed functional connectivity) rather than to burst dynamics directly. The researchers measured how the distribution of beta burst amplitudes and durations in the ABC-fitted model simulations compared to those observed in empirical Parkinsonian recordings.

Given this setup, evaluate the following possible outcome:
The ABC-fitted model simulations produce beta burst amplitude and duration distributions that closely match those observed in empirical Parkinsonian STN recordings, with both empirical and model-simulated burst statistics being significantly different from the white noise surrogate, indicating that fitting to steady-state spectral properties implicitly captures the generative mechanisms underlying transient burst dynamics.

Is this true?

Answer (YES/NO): YES